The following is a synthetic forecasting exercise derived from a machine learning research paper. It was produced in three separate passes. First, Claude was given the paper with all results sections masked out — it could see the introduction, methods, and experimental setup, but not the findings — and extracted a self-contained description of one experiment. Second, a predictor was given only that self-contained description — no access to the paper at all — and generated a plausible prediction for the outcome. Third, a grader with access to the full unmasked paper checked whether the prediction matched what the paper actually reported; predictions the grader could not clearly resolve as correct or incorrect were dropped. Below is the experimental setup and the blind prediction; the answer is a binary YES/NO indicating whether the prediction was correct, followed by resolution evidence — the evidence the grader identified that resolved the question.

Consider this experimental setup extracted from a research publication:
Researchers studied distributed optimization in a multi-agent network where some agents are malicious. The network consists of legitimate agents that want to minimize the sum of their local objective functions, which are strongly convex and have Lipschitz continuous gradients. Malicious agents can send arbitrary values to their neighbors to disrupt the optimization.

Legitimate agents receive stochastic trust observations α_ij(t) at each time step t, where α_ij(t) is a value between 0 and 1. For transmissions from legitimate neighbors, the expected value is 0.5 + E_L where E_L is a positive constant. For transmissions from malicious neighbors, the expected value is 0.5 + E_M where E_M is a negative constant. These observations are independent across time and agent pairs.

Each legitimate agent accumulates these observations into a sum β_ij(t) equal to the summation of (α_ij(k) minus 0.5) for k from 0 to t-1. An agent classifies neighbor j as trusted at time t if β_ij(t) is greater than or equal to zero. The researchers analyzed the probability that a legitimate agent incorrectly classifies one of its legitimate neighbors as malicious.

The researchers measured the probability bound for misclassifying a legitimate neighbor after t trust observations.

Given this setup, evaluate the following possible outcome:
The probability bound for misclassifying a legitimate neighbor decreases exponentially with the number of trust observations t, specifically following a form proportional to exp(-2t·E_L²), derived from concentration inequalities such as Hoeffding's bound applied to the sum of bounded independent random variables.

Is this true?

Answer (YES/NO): YES